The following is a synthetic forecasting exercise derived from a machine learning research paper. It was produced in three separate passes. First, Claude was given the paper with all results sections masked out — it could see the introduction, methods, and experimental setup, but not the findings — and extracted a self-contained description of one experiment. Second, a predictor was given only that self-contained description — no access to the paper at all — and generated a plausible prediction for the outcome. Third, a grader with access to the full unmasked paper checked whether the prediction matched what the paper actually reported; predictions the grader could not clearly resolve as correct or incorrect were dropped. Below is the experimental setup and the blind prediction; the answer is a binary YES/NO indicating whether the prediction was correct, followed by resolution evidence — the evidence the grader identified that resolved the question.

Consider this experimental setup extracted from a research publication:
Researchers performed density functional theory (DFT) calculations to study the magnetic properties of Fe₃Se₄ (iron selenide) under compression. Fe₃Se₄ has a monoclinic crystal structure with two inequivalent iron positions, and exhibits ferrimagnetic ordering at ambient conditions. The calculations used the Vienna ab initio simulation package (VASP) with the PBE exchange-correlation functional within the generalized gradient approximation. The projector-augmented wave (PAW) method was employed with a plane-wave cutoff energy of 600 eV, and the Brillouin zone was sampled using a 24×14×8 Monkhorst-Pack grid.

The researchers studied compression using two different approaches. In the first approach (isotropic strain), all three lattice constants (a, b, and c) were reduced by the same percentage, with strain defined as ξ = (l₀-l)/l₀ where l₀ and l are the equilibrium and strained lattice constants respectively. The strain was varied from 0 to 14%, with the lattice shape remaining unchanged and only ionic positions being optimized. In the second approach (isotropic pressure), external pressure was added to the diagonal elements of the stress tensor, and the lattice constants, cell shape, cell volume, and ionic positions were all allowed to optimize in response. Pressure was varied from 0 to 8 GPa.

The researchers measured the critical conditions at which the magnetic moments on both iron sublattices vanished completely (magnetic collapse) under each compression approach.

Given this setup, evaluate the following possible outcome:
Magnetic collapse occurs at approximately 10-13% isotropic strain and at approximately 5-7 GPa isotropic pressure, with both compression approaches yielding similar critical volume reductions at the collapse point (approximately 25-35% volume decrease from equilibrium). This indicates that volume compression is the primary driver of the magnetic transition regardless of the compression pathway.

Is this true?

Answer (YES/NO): NO